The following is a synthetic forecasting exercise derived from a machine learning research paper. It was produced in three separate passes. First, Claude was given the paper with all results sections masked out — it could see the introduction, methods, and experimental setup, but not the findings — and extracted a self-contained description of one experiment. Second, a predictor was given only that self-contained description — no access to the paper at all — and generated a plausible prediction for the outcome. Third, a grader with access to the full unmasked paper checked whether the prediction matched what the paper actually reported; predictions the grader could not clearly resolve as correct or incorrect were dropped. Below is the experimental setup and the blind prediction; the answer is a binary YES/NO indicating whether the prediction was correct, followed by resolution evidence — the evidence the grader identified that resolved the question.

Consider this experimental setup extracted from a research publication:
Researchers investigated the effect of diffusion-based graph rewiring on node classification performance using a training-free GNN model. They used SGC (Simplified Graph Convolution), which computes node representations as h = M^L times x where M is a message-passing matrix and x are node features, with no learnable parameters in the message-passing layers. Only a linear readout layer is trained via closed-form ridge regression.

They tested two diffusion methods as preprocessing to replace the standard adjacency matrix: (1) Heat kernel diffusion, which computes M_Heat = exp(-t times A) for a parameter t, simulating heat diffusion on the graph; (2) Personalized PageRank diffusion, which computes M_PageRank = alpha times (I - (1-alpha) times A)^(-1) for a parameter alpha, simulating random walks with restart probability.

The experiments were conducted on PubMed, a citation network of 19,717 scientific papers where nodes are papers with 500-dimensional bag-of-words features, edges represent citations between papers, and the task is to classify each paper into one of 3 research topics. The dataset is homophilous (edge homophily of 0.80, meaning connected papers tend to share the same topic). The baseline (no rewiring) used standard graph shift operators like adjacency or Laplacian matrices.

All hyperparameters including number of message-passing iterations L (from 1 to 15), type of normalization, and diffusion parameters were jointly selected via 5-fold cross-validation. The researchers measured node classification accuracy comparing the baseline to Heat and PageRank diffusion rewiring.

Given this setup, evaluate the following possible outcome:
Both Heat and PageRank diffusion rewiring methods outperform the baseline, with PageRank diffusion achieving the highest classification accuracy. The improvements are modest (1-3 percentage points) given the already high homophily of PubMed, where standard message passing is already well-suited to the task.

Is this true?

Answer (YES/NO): NO